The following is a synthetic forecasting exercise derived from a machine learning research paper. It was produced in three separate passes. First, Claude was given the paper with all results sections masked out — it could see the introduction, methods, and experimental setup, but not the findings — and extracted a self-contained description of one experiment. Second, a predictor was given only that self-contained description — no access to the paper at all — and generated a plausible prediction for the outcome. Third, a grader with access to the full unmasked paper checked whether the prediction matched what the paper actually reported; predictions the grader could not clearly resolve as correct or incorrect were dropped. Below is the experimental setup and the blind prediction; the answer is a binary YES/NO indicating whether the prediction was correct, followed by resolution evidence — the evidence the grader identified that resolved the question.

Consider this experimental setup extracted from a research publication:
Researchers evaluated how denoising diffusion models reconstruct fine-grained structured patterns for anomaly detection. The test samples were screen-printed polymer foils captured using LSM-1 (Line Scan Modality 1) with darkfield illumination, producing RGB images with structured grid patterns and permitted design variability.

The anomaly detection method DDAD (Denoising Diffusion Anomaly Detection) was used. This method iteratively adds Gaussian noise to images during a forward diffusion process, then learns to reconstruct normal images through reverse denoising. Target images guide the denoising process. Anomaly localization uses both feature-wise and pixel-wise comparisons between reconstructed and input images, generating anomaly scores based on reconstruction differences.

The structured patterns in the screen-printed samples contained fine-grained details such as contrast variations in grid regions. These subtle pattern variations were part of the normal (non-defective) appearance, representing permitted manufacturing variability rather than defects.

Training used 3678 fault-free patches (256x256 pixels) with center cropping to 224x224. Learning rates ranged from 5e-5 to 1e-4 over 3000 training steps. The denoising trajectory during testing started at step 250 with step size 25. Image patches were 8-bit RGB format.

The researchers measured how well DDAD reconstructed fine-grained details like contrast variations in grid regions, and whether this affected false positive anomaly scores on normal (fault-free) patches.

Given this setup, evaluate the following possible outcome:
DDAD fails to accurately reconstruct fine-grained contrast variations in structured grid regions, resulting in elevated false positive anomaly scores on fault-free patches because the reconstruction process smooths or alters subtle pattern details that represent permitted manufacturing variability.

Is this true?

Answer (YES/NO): YES